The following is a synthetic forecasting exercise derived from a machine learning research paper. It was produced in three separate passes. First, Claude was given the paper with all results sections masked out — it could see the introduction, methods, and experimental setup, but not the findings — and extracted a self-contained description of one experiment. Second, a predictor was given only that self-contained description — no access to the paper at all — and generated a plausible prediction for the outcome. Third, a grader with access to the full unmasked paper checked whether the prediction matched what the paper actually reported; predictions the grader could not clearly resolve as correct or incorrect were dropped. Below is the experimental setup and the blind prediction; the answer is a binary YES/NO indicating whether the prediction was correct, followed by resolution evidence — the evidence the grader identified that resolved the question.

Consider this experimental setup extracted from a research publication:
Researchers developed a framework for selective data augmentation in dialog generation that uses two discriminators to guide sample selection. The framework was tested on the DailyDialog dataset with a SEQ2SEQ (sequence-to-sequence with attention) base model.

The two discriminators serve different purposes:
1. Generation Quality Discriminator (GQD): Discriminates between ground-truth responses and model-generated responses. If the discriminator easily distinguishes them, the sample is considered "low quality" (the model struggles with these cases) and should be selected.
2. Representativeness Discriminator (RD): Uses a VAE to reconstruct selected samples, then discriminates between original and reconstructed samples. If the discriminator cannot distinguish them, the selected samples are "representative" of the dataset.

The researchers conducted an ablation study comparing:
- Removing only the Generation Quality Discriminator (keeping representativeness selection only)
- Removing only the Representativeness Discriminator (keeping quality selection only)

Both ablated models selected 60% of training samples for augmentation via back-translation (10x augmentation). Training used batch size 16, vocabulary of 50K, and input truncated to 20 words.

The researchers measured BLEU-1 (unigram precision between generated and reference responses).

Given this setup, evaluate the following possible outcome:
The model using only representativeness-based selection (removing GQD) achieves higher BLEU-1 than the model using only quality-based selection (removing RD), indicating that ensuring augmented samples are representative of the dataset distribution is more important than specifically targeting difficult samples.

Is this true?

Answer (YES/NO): NO